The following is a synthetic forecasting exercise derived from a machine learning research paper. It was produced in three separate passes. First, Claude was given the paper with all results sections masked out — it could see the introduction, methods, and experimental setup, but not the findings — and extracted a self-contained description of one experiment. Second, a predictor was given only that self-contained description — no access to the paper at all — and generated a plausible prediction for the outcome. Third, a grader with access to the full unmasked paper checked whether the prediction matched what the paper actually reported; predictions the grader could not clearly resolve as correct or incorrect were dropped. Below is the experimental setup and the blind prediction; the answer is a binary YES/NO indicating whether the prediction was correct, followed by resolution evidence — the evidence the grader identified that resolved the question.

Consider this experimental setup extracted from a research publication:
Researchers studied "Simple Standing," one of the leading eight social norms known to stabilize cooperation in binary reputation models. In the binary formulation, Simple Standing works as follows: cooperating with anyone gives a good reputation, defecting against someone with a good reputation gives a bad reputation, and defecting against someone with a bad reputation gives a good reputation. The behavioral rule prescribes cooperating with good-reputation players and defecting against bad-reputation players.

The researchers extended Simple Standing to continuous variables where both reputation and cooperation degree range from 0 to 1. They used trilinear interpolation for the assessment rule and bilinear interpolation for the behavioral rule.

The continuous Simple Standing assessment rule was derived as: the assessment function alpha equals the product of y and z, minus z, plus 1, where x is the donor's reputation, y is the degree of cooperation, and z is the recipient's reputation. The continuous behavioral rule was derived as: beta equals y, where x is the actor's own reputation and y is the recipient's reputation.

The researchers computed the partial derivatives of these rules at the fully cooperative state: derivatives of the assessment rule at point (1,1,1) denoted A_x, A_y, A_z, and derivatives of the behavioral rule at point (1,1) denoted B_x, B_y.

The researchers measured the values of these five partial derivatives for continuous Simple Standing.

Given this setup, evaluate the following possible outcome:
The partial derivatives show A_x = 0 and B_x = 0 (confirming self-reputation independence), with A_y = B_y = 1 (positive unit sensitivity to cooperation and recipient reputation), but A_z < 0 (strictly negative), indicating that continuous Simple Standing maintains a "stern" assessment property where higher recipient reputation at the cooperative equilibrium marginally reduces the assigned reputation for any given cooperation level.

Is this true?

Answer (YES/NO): NO